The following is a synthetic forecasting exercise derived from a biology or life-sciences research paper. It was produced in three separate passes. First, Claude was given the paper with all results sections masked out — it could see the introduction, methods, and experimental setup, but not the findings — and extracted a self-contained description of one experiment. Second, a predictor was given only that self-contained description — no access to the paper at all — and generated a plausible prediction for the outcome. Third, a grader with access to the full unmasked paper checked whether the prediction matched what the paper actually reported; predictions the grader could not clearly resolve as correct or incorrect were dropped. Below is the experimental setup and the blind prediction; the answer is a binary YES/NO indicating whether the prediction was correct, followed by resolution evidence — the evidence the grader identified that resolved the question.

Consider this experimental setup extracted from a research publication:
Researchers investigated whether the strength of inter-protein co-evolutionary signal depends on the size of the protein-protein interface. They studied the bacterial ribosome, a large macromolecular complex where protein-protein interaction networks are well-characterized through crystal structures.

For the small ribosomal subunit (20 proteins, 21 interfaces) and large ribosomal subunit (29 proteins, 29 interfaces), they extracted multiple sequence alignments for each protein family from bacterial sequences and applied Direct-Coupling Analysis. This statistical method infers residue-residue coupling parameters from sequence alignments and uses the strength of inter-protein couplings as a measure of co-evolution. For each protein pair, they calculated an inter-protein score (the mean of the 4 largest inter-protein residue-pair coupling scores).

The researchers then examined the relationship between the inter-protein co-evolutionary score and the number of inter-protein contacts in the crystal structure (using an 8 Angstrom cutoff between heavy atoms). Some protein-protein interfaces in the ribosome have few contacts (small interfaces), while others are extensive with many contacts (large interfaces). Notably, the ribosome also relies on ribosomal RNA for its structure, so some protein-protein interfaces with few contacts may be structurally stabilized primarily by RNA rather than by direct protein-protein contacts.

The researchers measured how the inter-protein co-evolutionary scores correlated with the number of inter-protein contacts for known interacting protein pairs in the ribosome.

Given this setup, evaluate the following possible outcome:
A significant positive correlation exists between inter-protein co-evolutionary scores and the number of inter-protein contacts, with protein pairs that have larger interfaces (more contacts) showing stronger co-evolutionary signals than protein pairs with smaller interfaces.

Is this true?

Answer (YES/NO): YES